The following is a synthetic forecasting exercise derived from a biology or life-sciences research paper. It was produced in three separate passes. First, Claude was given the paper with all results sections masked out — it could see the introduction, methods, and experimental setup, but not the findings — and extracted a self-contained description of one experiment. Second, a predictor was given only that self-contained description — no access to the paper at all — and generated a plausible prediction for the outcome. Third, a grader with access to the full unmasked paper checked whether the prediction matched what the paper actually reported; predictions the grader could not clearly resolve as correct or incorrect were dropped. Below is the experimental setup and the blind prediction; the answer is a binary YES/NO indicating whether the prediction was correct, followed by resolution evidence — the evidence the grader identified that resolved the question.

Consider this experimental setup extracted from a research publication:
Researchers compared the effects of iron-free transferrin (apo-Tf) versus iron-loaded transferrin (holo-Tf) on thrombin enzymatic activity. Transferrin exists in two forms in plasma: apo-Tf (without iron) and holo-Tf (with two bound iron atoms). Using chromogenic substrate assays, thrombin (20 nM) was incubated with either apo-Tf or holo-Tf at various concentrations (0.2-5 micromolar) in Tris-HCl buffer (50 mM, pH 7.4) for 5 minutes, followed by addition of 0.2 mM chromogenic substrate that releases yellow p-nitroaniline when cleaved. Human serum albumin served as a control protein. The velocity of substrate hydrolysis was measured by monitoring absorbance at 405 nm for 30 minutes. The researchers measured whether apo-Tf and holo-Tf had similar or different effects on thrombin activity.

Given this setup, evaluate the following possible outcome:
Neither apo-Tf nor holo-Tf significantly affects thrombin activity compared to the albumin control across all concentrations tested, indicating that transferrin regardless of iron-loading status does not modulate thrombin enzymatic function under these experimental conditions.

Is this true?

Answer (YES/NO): NO